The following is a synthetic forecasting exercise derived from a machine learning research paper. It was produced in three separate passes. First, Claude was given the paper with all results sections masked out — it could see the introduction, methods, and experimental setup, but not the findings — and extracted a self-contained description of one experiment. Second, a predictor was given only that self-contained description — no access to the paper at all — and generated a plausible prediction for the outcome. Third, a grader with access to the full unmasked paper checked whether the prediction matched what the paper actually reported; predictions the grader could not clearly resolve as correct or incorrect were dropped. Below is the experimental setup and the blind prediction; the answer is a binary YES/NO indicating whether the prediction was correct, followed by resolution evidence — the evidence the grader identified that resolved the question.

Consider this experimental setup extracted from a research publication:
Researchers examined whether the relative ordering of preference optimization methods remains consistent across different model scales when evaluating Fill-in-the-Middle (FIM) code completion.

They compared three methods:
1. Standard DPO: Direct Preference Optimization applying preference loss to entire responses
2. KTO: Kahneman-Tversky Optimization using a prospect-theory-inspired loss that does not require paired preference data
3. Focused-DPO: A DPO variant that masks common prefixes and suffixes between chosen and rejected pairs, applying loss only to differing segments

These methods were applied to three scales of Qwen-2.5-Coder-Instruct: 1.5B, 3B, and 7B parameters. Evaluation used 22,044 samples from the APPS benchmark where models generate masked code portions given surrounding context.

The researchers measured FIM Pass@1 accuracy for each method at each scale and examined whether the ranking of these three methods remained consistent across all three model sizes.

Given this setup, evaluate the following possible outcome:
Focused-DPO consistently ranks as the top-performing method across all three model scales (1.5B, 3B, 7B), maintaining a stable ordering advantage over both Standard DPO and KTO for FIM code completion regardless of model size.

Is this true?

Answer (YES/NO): NO